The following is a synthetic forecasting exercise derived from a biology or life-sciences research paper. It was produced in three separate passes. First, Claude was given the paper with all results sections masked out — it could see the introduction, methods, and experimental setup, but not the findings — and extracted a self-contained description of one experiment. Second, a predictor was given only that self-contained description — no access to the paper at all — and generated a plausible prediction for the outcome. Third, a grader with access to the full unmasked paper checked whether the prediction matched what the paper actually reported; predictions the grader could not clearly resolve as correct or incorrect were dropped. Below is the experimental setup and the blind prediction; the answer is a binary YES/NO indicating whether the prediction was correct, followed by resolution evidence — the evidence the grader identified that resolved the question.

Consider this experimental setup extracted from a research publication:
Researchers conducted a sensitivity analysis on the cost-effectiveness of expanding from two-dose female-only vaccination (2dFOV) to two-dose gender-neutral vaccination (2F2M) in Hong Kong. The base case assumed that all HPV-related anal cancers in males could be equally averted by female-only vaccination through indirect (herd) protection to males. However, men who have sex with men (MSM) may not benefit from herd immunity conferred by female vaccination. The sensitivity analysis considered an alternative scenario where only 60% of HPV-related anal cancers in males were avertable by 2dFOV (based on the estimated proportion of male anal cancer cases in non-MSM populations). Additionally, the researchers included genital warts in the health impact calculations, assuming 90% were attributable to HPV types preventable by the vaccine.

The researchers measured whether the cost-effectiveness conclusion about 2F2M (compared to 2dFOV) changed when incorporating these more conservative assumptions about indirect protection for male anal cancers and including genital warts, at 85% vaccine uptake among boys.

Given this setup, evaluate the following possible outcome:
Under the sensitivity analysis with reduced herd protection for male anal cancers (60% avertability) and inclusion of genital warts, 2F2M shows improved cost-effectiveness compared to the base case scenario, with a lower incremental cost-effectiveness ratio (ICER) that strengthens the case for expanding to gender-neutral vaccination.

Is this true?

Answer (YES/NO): NO